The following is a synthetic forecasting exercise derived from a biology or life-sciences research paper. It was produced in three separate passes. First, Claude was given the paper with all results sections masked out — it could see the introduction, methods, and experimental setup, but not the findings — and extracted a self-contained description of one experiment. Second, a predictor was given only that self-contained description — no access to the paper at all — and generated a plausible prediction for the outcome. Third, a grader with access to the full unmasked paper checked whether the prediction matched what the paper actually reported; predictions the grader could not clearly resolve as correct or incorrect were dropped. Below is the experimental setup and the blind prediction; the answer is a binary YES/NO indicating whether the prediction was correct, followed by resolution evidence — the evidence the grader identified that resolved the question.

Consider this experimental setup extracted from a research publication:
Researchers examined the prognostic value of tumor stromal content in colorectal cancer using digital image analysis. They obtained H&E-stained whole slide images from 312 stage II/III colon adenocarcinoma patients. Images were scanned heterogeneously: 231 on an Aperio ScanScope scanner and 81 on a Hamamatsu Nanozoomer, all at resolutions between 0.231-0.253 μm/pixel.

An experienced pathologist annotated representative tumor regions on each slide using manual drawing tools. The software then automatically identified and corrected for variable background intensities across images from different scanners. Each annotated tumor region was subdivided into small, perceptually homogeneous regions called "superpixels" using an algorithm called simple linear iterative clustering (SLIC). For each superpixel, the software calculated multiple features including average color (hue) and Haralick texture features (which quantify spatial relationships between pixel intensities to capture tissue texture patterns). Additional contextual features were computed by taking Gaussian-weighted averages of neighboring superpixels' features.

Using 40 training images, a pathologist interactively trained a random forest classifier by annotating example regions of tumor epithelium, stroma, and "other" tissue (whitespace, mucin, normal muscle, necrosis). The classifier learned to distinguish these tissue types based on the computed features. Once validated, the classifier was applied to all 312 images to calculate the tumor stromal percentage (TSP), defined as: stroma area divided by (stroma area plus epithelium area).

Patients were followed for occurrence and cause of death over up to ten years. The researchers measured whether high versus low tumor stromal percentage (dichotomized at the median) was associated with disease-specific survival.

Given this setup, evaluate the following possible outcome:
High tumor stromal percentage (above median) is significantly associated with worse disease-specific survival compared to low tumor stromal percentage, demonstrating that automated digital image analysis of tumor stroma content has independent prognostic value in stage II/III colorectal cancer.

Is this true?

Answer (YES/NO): NO